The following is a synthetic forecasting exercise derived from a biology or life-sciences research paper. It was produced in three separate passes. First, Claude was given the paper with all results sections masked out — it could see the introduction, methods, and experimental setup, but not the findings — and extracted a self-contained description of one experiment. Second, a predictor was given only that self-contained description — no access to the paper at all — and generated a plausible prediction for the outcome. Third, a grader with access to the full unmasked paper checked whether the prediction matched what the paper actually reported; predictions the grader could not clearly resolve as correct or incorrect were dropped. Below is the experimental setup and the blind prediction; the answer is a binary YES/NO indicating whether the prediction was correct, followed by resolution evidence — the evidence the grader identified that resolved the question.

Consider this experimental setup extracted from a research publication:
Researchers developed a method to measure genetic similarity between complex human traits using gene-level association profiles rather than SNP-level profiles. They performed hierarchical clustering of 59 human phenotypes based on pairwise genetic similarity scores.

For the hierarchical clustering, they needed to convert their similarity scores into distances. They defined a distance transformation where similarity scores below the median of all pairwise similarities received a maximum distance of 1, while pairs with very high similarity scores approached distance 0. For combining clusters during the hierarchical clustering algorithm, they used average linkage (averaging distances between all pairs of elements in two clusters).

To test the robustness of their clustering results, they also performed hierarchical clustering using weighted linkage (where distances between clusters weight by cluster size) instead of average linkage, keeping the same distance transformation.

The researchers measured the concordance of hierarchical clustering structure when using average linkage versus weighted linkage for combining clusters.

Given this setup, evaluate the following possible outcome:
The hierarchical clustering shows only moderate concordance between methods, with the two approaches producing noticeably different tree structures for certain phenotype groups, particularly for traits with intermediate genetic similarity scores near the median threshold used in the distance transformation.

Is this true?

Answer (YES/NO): NO